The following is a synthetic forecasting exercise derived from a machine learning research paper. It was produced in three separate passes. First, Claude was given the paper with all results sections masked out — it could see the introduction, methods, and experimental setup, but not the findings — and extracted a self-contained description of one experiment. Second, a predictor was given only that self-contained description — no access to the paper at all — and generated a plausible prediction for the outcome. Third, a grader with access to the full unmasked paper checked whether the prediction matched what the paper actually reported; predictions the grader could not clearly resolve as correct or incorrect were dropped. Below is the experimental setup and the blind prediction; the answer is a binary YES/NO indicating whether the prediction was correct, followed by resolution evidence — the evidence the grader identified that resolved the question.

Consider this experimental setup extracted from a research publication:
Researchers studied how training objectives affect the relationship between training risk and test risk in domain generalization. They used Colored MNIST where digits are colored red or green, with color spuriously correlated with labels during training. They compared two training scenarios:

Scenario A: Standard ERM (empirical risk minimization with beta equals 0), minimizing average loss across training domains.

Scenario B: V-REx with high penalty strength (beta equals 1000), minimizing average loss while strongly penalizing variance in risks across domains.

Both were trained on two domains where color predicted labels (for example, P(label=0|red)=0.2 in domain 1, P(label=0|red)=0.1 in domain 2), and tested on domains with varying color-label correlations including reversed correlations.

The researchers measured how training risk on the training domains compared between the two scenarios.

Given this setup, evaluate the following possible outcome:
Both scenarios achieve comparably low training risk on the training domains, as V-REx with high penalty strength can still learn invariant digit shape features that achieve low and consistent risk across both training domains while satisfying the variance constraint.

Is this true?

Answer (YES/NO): NO